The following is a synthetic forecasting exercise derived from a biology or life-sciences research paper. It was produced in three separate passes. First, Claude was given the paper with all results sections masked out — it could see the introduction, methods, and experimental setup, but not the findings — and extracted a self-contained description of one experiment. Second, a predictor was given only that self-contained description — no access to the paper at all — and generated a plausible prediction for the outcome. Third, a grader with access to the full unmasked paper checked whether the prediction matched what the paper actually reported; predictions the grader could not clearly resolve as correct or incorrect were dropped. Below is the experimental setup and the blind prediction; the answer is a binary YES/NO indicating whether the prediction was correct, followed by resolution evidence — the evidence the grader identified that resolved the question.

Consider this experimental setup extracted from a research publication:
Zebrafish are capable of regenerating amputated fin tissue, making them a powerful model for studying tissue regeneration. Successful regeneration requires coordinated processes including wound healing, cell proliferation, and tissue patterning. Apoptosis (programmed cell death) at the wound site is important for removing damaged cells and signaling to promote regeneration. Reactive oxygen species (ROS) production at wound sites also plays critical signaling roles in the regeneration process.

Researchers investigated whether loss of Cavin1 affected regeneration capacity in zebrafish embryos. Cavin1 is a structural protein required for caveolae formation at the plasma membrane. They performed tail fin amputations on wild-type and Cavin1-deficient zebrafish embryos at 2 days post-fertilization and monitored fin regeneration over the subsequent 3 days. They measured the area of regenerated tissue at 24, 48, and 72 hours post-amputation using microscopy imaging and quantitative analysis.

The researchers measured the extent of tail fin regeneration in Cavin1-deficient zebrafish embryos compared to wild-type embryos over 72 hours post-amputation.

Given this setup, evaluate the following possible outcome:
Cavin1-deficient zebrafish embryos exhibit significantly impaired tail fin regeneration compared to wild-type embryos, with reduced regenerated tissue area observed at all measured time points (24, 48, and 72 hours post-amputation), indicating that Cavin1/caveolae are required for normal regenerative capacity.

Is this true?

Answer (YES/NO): NO